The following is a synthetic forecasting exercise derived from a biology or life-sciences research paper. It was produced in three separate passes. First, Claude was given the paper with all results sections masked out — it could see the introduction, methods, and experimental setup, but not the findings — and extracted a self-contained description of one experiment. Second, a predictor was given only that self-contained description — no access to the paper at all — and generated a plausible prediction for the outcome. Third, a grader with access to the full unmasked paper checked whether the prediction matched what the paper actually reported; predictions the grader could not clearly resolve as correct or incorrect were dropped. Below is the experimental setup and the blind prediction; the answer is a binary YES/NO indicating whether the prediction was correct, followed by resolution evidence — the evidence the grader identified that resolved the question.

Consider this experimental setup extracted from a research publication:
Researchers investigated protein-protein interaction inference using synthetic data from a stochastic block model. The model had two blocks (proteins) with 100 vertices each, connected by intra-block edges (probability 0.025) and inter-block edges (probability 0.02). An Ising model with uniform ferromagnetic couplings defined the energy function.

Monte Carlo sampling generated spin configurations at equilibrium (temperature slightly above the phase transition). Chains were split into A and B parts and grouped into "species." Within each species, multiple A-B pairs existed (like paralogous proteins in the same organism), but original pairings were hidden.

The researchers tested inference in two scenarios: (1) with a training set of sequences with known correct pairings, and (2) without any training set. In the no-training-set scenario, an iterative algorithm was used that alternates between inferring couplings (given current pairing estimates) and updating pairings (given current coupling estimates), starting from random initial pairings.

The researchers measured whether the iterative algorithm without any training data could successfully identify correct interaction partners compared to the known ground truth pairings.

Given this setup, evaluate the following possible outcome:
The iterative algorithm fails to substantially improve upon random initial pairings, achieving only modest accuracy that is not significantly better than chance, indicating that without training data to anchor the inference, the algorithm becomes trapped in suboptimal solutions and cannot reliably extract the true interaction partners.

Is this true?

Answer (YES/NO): NO